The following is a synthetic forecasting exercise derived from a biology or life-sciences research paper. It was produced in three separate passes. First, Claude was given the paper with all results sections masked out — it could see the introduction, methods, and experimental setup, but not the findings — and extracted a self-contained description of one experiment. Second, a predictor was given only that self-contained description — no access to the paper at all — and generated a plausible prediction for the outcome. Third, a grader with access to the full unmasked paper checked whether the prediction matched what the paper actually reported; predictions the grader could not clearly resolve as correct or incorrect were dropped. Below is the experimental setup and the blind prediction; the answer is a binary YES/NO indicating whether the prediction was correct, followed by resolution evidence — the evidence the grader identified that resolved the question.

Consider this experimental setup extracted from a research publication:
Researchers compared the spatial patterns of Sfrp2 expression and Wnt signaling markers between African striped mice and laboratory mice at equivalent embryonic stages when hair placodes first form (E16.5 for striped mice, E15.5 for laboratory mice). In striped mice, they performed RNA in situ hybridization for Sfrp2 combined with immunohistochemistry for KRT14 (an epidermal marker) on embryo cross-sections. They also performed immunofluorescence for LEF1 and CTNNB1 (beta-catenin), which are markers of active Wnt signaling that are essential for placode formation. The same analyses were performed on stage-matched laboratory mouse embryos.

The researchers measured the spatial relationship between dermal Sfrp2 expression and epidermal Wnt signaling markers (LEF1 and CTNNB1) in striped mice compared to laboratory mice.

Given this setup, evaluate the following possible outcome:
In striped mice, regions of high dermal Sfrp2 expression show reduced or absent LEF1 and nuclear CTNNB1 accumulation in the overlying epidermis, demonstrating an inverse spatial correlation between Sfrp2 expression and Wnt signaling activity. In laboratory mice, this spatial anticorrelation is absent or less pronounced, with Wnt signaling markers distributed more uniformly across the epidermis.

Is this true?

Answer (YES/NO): YES